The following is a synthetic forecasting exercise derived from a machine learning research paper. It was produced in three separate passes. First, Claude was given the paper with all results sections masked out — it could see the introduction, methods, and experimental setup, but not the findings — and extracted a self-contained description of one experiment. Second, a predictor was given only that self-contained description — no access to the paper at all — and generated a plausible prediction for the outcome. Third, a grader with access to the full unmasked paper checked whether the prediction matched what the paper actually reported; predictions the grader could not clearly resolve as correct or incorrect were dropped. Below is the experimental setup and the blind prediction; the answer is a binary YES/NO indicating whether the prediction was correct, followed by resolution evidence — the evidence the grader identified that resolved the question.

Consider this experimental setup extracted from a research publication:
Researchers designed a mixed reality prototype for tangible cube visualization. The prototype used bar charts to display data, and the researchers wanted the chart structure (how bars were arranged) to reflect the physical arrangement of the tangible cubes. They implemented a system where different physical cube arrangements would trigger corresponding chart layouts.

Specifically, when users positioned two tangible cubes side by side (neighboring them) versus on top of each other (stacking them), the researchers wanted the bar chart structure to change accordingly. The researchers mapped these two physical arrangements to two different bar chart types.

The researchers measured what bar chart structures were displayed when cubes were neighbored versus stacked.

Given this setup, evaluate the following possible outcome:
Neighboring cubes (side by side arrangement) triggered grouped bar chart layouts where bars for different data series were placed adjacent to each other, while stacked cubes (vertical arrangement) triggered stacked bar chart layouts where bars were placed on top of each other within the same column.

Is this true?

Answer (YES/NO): YES